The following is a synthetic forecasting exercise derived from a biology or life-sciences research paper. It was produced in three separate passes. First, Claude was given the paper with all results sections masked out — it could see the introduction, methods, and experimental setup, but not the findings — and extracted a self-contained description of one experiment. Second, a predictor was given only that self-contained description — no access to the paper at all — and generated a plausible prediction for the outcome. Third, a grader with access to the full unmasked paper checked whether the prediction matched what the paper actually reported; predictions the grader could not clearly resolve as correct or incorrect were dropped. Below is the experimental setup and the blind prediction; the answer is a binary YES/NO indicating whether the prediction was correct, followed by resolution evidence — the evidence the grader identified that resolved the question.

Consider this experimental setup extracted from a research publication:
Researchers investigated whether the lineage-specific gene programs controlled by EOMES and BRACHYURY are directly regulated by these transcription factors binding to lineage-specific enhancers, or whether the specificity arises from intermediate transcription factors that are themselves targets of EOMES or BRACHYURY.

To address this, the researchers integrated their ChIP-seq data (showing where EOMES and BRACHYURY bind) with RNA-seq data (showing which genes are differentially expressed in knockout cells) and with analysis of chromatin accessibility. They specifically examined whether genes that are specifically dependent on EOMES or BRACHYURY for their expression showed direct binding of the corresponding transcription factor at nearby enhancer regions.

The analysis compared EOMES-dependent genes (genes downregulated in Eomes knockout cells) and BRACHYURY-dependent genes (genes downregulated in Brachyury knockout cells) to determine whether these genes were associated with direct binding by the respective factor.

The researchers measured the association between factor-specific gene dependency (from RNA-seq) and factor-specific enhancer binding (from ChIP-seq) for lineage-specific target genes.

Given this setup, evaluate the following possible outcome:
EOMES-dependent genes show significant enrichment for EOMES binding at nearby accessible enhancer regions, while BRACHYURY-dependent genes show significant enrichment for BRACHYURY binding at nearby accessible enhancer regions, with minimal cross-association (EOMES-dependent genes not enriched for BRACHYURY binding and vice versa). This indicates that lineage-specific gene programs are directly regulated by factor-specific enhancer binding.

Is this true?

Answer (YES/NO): YES